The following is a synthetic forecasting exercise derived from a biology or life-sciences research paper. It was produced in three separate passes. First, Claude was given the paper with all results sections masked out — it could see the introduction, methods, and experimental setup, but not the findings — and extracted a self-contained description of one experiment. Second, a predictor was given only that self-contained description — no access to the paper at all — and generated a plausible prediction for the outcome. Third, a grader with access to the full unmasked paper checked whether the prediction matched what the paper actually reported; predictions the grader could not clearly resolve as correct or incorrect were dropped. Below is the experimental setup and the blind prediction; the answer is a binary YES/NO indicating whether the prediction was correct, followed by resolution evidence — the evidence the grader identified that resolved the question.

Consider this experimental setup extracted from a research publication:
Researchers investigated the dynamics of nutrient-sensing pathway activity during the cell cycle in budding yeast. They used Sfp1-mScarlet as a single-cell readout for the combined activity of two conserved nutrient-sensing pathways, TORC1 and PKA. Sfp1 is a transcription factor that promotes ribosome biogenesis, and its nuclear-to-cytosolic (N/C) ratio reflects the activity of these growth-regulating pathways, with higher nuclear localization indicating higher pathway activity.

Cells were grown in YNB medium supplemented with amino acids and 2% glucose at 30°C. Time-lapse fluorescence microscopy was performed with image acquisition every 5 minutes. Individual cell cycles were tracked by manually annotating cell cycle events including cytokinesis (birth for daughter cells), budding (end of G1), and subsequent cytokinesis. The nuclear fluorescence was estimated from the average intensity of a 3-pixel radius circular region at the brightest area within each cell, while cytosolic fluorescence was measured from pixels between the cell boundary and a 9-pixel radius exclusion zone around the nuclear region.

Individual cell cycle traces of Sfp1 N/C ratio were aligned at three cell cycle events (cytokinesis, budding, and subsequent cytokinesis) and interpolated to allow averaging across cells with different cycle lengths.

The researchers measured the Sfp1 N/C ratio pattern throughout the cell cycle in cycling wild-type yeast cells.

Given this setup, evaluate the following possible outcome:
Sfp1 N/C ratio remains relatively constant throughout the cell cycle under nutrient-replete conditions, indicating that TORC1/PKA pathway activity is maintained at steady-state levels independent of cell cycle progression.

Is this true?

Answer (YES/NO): NO